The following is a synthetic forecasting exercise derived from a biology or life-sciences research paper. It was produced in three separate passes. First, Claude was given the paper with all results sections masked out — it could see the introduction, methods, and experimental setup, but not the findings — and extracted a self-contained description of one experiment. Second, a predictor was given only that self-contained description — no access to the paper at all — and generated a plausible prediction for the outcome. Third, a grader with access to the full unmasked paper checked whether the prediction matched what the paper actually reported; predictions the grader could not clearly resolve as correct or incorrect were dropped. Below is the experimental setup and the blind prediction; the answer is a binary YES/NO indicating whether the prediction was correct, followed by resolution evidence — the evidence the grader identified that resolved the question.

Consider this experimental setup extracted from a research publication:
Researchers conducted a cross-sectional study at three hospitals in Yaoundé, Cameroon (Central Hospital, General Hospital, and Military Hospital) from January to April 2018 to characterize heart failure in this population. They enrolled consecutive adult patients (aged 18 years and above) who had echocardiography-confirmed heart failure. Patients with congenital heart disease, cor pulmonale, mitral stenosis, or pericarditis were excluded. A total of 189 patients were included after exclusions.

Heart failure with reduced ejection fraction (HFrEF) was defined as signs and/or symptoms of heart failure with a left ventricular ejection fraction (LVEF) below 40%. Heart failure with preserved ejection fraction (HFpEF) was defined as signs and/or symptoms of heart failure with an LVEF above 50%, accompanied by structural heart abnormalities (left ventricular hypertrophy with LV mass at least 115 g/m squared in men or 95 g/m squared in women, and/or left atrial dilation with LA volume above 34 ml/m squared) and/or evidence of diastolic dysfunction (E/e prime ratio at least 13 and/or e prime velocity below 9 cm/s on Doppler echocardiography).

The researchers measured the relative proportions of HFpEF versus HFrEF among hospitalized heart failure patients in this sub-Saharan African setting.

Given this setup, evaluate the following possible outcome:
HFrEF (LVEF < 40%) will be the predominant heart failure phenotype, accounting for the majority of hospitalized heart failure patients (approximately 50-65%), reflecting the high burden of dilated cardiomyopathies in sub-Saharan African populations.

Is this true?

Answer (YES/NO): NO